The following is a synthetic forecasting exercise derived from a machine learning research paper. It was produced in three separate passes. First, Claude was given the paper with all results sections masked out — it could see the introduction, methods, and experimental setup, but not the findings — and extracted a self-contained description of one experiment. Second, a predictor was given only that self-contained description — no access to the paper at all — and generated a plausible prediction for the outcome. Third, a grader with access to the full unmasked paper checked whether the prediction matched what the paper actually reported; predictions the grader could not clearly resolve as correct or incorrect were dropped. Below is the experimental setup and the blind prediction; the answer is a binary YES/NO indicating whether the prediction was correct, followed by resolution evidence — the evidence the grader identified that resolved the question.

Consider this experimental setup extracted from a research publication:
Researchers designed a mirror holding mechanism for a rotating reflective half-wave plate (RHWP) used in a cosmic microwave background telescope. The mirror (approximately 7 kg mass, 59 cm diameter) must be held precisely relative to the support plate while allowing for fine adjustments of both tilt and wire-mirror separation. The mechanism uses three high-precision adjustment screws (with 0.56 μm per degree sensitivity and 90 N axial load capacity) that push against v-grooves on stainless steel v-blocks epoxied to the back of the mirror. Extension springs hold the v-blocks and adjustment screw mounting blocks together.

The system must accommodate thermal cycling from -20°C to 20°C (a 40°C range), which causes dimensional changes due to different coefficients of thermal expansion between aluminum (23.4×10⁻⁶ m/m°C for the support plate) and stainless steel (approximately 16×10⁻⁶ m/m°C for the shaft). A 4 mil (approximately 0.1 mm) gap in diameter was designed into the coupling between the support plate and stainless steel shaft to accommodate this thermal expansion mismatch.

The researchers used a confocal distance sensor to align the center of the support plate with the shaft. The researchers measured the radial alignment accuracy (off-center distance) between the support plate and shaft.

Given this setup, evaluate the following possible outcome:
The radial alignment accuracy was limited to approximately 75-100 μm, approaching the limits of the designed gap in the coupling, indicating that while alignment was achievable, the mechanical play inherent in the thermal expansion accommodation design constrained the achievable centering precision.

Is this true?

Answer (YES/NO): NO